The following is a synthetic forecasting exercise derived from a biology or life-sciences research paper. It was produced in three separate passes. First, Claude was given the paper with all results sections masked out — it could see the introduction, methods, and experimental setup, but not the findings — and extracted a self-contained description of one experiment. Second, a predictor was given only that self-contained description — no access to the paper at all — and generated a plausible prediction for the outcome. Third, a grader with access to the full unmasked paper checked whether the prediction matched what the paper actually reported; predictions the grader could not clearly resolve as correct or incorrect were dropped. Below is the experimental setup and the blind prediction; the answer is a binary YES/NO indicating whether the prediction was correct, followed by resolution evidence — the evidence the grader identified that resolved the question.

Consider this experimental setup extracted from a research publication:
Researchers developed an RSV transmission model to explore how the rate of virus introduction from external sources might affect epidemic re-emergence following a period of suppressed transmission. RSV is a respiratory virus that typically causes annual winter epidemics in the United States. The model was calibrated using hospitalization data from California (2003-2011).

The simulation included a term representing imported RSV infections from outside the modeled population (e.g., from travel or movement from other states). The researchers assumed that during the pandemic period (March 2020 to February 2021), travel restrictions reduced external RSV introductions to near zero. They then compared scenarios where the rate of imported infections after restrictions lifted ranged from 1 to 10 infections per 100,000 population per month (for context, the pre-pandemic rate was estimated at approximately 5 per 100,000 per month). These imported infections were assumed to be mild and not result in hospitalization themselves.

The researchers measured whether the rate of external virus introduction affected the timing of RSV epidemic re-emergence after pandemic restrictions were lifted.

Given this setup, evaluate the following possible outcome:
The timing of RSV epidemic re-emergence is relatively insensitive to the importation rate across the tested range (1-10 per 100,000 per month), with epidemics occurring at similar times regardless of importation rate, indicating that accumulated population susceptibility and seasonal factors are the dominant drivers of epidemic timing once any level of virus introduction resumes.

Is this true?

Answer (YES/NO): NO